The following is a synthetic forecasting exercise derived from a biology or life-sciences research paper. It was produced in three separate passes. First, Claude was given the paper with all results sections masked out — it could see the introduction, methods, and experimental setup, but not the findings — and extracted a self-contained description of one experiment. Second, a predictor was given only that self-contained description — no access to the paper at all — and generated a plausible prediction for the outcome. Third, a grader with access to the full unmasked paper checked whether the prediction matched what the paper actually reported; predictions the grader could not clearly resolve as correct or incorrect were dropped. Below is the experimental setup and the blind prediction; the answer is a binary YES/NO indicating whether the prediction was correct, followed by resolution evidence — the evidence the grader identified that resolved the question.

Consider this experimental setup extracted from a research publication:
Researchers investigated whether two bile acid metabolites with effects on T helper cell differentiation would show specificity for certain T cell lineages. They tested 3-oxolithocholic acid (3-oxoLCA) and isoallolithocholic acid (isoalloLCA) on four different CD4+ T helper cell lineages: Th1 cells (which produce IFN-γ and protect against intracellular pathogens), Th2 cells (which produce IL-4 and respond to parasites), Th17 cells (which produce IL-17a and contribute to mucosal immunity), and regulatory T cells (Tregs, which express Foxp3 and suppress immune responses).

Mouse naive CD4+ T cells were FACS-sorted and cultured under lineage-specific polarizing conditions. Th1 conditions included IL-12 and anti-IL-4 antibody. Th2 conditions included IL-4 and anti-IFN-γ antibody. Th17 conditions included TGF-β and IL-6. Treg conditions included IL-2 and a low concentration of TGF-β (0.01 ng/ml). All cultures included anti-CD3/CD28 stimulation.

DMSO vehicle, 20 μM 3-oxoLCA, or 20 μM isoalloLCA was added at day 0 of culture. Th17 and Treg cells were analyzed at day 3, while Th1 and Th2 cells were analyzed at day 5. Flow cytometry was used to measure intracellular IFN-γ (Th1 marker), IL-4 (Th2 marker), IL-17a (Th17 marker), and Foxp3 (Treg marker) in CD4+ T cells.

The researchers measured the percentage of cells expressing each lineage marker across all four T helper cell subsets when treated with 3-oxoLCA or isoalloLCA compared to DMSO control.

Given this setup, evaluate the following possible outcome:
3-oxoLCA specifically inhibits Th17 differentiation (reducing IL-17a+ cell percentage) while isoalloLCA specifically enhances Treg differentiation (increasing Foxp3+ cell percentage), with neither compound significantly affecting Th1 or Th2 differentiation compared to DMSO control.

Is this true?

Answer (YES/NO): YES